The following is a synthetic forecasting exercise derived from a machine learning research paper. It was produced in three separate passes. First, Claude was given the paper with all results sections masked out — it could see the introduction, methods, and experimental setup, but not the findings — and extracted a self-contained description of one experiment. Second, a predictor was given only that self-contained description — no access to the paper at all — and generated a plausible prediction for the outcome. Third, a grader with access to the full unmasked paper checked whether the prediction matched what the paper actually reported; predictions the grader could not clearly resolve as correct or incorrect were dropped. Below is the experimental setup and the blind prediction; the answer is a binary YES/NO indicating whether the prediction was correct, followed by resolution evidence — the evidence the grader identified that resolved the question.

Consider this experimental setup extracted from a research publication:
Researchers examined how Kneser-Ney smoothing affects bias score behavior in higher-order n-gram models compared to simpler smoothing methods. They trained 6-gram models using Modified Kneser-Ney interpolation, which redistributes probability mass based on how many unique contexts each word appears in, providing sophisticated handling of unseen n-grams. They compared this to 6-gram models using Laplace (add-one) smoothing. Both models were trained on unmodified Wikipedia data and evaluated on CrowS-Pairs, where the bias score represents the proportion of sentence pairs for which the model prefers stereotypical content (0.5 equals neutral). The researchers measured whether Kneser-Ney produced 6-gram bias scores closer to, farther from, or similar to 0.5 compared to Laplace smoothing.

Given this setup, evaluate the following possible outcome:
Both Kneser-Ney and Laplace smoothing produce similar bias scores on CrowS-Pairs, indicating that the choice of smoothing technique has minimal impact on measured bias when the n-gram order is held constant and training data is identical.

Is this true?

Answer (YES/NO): NO